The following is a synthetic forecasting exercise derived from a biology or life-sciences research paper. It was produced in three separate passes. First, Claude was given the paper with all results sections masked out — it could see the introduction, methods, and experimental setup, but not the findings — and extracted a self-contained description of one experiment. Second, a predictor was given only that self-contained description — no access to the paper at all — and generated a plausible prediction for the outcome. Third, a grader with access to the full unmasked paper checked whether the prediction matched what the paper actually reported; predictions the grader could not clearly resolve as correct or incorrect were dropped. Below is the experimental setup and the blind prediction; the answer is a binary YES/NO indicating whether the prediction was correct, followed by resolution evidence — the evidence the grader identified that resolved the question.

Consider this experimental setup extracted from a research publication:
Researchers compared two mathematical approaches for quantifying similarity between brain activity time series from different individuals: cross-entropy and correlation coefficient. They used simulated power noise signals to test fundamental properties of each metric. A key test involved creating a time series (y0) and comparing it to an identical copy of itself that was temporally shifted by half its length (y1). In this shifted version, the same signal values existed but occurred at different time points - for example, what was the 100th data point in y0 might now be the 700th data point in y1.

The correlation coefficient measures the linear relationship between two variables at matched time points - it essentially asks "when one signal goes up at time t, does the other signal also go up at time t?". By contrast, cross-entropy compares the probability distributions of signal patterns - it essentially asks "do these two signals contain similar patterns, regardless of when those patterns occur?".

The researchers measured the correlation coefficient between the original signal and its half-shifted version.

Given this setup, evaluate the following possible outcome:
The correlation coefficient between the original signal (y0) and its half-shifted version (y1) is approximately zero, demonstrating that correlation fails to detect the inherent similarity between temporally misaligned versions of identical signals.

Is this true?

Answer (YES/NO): YES